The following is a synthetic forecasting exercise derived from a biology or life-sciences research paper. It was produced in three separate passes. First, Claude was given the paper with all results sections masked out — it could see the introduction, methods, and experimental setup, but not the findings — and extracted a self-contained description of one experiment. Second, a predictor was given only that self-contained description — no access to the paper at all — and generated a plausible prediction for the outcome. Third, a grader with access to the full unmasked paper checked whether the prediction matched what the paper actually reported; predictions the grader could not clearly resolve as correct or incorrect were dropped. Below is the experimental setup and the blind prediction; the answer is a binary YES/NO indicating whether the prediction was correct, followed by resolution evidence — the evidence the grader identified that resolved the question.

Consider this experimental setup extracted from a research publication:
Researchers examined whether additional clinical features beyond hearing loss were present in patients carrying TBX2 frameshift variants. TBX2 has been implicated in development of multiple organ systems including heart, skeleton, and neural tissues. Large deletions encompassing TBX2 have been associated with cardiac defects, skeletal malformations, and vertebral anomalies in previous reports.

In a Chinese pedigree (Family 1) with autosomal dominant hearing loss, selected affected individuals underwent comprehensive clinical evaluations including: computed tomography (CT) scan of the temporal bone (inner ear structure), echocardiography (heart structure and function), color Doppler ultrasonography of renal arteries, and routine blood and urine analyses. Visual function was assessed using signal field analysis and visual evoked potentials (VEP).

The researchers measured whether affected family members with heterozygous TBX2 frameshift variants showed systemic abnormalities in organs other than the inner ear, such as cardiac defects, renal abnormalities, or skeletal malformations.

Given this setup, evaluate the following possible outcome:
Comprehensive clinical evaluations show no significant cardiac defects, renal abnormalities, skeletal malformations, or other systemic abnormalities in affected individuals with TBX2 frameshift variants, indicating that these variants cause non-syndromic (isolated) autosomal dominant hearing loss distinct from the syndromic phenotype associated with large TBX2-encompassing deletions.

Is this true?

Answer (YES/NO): NO